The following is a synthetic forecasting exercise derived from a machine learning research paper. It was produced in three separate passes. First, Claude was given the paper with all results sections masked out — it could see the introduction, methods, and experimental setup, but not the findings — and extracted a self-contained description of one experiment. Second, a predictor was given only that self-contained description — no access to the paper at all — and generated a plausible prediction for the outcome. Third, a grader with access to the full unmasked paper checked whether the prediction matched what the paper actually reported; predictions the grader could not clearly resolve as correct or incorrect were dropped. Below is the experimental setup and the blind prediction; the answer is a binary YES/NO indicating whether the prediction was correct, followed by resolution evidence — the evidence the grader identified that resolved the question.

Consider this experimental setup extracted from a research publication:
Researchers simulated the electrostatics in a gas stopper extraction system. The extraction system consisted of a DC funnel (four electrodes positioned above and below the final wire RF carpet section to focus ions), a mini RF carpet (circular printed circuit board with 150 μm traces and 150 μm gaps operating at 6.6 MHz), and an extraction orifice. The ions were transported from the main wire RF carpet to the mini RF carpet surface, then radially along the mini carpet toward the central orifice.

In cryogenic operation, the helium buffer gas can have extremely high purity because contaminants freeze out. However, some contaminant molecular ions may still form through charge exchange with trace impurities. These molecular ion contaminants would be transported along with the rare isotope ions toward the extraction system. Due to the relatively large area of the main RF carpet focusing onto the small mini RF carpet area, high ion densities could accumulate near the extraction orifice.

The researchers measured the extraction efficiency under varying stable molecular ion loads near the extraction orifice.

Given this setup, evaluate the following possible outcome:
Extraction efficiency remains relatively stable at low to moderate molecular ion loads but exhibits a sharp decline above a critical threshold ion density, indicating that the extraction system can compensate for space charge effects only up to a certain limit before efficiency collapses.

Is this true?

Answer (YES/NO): NO